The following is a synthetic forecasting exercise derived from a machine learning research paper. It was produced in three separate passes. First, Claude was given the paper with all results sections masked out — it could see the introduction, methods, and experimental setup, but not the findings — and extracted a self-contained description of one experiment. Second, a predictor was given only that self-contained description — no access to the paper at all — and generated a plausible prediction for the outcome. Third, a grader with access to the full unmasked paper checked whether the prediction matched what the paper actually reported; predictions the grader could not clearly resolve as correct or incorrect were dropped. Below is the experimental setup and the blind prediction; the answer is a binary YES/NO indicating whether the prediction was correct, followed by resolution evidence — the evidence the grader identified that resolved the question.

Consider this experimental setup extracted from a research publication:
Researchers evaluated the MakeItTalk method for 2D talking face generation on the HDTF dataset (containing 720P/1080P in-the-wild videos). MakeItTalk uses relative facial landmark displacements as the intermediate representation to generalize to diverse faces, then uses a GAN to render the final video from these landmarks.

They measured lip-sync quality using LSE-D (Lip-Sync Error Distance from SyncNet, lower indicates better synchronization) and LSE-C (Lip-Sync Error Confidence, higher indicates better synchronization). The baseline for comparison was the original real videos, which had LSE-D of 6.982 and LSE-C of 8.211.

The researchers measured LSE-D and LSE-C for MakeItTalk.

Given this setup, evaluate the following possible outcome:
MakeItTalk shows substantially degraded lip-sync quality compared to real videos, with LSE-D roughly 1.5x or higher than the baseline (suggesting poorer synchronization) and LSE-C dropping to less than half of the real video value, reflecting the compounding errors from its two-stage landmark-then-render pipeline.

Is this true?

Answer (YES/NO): NO